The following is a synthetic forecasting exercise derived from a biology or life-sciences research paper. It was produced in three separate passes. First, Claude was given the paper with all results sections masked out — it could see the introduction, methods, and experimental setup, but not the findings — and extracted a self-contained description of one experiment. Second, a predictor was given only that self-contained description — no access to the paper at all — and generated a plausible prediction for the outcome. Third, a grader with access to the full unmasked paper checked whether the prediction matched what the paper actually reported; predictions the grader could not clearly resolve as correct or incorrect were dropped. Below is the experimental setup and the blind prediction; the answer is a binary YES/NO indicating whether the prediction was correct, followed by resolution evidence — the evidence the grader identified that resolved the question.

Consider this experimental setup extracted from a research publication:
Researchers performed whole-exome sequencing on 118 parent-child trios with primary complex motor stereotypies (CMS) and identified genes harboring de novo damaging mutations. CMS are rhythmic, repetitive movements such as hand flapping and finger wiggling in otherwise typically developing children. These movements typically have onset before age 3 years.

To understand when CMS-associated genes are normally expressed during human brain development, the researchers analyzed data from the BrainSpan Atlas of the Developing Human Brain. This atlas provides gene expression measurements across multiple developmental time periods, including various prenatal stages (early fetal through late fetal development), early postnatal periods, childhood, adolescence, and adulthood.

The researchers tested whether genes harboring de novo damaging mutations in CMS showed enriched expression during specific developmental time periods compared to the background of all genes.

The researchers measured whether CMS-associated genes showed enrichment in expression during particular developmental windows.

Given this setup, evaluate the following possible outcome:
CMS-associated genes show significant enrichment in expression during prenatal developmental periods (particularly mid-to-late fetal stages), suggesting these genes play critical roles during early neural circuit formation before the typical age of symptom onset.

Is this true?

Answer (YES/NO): NO